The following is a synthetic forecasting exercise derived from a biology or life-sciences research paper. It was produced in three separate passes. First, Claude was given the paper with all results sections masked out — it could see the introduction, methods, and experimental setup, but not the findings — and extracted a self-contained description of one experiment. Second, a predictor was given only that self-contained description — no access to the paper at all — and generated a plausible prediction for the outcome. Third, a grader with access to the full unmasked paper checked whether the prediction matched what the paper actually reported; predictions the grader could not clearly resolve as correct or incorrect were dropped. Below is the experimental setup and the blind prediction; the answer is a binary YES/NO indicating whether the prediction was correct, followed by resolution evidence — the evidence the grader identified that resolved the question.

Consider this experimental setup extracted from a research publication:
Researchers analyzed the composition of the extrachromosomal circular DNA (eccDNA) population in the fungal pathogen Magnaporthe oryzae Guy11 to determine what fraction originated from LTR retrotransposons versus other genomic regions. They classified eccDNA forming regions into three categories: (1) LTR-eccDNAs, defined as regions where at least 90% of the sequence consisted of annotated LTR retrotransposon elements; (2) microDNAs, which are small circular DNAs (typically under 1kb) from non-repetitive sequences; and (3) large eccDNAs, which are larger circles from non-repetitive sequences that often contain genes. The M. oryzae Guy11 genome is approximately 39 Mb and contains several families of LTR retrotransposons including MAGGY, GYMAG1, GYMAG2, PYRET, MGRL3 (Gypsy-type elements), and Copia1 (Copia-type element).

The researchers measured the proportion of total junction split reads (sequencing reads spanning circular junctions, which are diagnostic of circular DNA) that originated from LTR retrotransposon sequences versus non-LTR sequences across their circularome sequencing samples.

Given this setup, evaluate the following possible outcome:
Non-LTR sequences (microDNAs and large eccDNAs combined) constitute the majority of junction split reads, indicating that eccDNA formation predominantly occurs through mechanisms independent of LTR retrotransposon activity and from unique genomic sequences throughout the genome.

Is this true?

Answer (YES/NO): NO